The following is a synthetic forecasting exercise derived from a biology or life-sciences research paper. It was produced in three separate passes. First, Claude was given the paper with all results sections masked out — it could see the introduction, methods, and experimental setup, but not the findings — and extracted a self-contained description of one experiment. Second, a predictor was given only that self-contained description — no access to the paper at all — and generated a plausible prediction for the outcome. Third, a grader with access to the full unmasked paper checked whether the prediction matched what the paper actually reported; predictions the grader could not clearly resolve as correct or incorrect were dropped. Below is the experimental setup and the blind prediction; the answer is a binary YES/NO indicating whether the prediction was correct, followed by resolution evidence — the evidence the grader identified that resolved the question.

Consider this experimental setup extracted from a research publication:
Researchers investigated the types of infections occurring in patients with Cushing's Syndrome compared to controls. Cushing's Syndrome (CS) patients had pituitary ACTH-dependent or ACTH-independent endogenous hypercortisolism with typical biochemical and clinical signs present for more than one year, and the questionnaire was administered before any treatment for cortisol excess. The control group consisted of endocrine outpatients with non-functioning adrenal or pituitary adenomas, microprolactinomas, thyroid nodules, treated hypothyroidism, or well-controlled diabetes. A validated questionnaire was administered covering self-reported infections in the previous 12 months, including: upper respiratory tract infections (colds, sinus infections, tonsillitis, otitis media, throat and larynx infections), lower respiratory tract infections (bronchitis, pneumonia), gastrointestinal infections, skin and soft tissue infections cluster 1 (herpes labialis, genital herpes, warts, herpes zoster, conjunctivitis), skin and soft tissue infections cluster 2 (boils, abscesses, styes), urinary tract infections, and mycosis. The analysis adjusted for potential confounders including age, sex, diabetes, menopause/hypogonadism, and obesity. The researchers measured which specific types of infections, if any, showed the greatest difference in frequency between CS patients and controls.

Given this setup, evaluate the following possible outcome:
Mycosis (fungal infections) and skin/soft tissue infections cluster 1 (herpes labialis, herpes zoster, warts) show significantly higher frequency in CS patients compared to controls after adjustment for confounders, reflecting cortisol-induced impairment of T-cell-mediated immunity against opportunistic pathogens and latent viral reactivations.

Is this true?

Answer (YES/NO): NO